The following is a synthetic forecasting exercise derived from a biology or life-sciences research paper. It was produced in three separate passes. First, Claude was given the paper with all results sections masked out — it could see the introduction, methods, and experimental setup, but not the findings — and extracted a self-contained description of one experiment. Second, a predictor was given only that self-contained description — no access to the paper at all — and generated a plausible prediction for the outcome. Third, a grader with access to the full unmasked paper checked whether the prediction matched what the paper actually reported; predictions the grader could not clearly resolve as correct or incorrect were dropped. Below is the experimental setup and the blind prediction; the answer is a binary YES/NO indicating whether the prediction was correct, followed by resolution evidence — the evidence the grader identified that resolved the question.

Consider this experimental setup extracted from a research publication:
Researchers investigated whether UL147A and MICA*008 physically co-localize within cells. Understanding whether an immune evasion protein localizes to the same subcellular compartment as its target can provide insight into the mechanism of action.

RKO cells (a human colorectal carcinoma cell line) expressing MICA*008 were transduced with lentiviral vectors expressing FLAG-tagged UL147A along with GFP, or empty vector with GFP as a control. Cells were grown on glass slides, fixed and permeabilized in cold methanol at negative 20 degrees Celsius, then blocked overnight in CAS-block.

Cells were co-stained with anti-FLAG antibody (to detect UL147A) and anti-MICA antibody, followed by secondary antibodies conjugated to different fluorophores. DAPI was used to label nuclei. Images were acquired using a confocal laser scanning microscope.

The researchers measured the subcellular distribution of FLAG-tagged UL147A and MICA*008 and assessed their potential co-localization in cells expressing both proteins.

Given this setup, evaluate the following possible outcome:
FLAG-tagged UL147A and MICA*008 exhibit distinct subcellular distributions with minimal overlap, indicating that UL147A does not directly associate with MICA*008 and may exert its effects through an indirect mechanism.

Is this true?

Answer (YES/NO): NO